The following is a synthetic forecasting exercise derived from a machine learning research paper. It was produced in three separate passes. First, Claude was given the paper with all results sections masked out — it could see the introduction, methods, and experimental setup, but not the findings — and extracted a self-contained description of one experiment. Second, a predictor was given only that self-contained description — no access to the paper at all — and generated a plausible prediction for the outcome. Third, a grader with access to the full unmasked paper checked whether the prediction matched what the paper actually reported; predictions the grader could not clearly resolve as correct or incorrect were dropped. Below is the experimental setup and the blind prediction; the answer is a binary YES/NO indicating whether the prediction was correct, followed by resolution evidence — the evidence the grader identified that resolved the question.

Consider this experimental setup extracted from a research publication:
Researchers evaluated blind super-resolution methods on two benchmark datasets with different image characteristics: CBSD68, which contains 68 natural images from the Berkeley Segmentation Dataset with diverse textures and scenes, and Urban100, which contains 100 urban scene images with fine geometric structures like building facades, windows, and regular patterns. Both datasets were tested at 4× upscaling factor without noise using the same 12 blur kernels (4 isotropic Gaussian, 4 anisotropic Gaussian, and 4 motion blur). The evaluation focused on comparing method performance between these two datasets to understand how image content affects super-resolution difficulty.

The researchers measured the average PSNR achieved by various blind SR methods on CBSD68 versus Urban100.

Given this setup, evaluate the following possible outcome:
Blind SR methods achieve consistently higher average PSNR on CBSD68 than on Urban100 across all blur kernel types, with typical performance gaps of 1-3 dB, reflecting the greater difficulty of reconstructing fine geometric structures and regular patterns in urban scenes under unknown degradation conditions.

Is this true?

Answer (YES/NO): YES